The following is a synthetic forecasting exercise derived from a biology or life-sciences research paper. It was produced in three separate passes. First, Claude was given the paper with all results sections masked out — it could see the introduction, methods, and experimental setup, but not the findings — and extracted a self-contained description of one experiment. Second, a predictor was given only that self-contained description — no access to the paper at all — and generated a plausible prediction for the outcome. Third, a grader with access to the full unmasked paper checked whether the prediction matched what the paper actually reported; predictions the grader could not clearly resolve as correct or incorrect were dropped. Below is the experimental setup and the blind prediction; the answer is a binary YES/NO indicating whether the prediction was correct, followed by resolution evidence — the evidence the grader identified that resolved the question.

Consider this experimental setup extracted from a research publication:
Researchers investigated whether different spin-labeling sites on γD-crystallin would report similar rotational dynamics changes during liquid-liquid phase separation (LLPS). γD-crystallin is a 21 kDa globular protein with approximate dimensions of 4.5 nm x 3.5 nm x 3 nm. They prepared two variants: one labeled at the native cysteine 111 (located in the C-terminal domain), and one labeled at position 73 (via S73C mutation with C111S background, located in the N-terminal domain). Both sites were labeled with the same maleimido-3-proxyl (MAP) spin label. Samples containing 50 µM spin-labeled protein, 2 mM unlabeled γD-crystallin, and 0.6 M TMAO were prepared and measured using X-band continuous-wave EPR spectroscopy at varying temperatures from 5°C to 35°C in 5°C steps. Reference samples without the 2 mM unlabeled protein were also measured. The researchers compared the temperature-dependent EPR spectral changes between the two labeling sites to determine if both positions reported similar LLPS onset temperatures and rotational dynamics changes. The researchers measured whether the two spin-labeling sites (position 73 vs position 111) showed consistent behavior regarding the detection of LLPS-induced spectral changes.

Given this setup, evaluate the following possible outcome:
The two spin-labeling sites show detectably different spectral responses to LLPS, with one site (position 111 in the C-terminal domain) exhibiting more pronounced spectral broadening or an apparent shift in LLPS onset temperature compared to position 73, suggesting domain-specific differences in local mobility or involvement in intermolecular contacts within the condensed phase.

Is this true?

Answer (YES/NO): NO